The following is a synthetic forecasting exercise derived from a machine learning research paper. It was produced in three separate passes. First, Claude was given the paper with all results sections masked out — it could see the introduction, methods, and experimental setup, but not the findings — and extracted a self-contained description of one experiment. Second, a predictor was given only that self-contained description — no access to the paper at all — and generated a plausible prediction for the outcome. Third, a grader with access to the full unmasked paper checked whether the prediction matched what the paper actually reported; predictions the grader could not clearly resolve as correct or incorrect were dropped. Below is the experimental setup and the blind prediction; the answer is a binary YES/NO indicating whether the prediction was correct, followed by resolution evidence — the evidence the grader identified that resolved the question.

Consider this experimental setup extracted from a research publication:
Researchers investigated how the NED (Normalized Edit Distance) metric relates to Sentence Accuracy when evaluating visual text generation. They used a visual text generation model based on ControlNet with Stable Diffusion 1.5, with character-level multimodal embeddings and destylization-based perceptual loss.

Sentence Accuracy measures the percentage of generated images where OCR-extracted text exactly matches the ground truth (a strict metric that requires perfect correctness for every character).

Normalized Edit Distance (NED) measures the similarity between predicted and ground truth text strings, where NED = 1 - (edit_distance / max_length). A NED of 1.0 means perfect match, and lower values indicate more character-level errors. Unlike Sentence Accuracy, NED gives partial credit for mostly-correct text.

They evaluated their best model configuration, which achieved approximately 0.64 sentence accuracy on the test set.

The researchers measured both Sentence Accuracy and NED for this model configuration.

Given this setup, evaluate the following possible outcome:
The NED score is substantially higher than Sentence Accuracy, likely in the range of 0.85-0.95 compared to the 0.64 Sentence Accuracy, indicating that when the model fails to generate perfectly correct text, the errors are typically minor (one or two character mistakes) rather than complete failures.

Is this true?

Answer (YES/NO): NO